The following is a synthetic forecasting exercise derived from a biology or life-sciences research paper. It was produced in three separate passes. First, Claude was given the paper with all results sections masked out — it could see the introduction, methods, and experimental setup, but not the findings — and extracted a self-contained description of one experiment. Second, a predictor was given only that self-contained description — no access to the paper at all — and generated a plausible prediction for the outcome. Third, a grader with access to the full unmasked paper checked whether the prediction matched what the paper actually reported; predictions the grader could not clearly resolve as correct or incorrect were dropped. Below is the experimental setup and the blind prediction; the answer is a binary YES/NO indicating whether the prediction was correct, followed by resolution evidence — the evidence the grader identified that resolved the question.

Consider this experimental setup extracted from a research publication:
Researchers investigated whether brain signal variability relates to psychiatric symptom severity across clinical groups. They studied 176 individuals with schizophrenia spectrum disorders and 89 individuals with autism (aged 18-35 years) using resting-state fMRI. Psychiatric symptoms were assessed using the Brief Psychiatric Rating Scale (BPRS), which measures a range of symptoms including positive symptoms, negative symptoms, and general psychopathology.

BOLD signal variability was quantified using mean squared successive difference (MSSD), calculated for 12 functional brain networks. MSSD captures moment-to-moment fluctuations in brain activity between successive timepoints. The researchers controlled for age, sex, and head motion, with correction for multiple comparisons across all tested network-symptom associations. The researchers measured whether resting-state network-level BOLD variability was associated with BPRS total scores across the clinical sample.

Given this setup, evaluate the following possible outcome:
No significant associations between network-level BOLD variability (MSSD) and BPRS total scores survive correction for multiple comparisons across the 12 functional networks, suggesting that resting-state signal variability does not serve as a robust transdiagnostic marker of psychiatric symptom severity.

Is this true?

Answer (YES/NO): YES